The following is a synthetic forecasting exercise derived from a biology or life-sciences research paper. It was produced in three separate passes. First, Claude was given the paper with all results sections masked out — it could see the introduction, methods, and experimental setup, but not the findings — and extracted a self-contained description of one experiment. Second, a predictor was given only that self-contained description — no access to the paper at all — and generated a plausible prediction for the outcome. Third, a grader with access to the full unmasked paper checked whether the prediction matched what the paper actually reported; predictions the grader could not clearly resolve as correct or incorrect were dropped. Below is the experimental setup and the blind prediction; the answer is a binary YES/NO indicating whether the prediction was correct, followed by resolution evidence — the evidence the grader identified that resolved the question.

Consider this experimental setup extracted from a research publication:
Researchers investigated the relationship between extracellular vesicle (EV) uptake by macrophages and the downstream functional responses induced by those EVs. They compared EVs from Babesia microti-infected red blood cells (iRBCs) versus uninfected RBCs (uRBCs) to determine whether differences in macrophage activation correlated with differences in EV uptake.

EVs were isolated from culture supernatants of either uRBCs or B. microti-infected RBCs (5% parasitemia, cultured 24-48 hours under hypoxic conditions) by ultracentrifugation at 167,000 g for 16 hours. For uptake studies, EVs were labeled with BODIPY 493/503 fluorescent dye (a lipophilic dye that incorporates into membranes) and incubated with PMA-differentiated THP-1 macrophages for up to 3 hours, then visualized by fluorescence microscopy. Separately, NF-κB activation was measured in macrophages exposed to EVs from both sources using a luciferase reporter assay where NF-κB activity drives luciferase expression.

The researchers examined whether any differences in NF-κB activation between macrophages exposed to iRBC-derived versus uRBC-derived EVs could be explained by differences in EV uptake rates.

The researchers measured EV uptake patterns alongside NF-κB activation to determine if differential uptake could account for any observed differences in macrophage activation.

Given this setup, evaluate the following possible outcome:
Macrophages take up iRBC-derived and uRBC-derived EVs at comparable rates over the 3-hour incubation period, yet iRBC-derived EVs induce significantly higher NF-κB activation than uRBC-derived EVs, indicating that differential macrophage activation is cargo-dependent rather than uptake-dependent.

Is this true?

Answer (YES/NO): YES